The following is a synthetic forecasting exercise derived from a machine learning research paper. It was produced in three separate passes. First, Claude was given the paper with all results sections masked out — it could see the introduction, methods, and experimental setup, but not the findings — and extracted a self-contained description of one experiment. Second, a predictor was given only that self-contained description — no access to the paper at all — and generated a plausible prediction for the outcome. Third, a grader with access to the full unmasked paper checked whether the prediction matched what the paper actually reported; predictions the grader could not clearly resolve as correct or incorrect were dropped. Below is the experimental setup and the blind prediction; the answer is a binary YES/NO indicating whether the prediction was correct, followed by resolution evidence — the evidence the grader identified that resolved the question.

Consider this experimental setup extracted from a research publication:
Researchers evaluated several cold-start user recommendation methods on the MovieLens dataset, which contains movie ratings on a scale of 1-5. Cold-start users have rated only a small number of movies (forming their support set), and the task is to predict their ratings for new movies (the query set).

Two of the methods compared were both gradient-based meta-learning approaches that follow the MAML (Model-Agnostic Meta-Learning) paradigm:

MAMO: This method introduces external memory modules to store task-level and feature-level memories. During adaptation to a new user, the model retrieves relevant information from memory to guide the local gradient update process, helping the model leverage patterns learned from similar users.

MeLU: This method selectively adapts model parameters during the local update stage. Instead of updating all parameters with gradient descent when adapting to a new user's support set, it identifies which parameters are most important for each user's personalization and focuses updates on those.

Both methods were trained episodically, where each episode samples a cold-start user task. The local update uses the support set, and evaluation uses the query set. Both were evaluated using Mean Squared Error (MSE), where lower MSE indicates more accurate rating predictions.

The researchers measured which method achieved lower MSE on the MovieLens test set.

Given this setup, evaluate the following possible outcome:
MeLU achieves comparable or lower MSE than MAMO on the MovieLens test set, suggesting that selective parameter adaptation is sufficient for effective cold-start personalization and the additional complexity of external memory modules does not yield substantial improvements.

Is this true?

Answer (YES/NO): NO